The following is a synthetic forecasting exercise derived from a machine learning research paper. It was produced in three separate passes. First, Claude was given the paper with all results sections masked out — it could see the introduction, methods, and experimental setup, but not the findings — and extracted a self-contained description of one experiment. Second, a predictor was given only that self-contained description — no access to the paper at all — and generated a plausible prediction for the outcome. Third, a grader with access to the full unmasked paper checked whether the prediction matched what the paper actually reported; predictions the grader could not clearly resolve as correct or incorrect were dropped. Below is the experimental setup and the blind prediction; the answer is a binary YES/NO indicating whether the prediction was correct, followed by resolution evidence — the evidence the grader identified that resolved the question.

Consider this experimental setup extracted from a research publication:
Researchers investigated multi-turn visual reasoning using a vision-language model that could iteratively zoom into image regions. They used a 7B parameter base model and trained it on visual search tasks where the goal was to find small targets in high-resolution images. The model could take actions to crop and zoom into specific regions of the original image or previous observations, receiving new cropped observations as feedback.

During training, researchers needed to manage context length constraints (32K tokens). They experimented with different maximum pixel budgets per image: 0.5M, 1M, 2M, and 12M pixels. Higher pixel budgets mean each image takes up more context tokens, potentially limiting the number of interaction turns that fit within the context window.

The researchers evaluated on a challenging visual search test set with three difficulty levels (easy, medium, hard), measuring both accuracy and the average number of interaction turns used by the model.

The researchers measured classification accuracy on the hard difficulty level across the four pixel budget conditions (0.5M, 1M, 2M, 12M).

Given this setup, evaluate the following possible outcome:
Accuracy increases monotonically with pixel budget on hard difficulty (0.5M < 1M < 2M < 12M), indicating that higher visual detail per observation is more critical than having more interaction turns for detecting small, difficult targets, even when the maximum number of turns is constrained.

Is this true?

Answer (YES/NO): NO